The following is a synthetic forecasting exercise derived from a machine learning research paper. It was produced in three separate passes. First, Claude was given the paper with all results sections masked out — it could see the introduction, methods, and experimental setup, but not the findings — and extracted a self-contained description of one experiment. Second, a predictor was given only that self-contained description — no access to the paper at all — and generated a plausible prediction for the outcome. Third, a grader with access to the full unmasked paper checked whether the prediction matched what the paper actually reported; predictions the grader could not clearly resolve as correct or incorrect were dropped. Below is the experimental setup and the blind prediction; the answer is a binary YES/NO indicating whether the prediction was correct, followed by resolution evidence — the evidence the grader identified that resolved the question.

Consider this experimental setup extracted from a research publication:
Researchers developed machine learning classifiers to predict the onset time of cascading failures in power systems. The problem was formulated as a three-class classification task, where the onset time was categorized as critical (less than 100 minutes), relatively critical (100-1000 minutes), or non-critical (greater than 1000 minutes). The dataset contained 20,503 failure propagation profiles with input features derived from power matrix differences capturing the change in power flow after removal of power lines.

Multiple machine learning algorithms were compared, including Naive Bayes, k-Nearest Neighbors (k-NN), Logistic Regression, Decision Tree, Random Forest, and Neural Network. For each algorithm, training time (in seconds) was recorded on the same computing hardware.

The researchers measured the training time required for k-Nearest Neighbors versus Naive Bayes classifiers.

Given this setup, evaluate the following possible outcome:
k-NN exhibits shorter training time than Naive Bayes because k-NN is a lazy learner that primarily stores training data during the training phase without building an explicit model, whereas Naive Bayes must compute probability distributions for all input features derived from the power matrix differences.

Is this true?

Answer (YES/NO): YES